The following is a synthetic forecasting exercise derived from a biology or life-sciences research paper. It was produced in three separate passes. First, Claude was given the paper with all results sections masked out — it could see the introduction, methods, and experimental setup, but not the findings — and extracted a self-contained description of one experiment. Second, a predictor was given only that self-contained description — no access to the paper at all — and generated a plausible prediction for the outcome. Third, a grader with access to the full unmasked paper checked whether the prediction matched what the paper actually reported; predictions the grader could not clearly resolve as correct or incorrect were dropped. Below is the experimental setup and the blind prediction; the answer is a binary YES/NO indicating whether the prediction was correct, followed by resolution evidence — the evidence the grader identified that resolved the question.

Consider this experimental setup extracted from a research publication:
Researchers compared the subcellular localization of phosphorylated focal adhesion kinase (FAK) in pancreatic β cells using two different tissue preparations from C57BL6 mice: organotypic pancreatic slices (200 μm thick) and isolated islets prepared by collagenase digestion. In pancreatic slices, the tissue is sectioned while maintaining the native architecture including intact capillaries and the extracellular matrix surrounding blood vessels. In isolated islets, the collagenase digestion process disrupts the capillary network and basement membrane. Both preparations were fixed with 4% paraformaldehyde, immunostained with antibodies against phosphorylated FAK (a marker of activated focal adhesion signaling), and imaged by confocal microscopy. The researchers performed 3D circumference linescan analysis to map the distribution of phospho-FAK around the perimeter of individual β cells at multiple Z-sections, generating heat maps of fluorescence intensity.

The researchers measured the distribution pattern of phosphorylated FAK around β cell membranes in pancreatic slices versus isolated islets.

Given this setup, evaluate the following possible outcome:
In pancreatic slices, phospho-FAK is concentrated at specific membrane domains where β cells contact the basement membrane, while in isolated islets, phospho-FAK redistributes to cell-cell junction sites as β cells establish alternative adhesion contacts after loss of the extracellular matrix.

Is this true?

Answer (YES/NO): NO